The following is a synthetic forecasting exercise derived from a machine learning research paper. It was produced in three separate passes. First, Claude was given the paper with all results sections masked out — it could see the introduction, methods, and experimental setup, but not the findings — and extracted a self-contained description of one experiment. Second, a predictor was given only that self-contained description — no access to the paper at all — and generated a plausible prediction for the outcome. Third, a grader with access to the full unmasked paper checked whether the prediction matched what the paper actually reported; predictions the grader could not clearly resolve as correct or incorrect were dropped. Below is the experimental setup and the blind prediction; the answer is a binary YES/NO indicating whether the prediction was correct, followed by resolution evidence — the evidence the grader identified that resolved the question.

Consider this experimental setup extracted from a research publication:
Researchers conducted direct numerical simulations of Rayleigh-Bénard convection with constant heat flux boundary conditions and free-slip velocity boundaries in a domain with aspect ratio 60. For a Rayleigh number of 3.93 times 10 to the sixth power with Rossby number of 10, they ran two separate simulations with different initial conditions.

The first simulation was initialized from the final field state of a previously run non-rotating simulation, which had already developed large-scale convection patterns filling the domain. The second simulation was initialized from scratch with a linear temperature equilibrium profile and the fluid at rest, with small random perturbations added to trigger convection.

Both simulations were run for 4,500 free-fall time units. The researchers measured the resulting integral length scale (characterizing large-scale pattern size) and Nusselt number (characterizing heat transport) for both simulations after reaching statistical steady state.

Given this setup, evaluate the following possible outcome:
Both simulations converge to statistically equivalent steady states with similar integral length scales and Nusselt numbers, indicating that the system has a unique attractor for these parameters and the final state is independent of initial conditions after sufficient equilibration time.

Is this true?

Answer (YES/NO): YES